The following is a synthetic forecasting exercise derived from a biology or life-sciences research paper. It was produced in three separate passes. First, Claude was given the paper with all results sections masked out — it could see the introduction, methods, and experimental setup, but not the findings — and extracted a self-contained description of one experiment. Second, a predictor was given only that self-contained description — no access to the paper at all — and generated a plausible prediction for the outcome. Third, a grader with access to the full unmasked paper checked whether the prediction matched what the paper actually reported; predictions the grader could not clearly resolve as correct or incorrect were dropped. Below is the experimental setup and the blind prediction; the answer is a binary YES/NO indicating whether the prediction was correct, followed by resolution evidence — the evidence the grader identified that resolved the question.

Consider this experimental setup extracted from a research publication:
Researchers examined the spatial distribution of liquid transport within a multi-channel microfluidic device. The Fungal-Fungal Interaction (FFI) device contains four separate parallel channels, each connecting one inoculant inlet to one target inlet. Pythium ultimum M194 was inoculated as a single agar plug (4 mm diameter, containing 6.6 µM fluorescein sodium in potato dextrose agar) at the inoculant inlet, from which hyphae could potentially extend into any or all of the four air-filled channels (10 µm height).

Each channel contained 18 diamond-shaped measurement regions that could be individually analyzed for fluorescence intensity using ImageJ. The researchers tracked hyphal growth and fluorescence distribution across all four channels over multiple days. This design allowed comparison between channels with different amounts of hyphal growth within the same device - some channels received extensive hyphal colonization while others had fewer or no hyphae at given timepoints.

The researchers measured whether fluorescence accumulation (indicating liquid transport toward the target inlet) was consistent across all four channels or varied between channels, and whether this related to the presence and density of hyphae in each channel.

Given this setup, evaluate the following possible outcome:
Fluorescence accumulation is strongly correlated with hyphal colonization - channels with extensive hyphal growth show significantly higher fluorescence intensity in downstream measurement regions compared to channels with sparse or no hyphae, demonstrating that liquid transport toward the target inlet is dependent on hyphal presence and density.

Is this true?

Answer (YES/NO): YES